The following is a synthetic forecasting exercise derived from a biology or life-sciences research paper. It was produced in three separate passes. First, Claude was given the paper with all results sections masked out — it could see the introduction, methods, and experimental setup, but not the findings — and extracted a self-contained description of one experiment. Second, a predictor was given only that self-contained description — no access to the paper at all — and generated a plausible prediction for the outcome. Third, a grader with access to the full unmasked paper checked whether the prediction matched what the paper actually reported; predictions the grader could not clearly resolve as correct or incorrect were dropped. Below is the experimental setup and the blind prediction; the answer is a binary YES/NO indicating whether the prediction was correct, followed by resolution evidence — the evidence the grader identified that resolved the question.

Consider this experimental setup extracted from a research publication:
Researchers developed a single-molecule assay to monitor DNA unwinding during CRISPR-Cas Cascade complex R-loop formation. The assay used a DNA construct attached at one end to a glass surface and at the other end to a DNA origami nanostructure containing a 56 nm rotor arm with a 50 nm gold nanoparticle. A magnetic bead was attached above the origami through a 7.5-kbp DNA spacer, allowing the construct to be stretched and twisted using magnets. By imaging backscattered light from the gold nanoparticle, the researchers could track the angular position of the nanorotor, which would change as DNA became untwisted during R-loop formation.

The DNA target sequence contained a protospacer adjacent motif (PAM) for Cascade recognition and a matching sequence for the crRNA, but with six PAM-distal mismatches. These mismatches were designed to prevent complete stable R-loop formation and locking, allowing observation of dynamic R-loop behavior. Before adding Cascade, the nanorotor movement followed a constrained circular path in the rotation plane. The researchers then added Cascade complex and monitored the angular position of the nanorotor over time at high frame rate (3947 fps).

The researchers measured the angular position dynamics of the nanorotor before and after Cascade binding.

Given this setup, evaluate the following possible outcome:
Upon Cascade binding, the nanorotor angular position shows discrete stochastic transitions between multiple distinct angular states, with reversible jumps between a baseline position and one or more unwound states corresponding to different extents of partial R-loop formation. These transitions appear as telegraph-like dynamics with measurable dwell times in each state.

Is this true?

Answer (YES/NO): NO